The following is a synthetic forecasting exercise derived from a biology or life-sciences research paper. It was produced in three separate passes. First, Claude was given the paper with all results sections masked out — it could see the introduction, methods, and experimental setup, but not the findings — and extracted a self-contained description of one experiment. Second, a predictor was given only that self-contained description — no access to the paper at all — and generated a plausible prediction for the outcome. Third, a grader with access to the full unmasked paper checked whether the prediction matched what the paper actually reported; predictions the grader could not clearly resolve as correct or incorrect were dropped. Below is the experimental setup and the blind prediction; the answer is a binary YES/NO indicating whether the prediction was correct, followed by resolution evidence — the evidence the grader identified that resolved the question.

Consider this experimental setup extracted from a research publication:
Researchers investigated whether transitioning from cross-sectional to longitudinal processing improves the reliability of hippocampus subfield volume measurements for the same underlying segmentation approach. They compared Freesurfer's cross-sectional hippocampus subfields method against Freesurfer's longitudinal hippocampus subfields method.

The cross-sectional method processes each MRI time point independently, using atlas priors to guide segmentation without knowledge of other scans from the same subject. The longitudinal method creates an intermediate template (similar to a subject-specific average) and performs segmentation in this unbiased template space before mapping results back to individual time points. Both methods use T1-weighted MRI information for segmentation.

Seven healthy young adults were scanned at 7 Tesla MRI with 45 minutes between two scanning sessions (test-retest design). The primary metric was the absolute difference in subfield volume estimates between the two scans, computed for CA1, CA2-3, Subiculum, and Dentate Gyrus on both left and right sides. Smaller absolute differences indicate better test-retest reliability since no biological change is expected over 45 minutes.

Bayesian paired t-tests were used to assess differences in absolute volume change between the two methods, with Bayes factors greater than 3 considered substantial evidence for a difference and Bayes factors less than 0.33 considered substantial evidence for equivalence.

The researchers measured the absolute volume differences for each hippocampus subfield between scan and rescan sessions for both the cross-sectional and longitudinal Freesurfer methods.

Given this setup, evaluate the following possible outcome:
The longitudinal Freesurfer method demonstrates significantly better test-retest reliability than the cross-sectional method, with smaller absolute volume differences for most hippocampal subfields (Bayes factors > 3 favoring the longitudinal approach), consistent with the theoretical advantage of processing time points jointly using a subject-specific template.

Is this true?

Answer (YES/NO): NO